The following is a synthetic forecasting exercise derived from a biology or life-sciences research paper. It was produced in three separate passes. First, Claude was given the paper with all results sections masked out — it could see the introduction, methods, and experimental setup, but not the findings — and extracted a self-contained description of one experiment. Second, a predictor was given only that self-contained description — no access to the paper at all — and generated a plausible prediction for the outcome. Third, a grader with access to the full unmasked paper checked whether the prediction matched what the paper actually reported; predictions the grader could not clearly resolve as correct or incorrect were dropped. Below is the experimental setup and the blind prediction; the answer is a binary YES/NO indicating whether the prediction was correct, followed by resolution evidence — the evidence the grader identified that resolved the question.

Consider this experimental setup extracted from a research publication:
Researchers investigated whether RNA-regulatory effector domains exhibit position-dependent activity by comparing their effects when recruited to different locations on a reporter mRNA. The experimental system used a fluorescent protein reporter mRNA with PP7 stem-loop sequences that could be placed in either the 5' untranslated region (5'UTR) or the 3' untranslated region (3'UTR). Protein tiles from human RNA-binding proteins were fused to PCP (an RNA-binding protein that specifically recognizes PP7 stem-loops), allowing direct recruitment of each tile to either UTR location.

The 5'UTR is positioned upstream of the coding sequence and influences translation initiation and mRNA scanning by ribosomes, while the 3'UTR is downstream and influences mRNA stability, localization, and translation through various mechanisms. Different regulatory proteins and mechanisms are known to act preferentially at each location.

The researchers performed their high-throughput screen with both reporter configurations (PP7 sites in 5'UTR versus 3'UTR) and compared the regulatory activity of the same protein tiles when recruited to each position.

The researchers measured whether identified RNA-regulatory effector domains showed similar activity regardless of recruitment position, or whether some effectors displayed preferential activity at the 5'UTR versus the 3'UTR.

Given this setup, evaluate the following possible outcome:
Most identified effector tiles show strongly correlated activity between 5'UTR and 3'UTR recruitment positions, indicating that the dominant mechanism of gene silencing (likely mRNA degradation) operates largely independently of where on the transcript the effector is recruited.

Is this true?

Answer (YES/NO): NO